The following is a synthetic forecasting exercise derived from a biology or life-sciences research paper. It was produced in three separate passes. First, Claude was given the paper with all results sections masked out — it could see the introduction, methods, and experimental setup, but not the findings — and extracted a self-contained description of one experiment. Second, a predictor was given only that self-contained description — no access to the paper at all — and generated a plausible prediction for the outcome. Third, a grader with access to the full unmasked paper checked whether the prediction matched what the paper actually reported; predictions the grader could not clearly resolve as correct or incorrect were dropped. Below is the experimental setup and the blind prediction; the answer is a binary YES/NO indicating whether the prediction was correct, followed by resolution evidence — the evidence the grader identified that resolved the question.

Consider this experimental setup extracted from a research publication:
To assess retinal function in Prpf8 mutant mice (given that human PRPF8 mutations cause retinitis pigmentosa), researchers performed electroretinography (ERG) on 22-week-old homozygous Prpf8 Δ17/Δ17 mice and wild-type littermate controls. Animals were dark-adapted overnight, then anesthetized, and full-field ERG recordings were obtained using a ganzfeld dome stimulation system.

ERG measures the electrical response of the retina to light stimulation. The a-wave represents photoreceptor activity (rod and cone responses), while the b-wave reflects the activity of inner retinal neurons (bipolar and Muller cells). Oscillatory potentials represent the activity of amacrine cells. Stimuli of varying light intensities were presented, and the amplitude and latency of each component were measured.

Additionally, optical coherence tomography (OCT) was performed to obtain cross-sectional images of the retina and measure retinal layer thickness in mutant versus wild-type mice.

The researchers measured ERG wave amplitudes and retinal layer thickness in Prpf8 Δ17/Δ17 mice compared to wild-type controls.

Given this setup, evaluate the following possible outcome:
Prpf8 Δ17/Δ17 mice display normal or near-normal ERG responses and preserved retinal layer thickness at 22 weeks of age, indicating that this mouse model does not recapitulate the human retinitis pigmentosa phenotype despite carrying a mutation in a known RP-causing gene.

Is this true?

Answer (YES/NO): NO